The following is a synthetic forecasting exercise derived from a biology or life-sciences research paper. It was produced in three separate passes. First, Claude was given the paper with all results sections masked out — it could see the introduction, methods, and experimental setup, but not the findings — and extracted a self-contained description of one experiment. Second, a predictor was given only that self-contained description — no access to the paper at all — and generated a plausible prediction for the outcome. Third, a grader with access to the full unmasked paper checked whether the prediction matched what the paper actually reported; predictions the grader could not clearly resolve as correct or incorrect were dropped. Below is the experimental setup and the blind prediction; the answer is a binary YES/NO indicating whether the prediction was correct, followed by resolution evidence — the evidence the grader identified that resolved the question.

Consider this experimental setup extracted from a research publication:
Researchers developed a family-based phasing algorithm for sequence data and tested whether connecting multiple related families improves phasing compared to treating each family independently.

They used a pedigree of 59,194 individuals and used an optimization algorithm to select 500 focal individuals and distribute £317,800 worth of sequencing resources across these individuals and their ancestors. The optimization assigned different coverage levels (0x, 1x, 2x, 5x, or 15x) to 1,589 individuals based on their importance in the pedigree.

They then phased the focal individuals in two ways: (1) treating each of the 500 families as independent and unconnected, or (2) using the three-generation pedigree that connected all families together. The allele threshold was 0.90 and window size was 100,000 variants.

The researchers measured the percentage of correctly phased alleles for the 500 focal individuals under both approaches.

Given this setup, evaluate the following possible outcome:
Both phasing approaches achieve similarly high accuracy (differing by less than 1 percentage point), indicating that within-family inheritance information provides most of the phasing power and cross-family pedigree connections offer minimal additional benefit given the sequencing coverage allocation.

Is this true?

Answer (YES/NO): NO